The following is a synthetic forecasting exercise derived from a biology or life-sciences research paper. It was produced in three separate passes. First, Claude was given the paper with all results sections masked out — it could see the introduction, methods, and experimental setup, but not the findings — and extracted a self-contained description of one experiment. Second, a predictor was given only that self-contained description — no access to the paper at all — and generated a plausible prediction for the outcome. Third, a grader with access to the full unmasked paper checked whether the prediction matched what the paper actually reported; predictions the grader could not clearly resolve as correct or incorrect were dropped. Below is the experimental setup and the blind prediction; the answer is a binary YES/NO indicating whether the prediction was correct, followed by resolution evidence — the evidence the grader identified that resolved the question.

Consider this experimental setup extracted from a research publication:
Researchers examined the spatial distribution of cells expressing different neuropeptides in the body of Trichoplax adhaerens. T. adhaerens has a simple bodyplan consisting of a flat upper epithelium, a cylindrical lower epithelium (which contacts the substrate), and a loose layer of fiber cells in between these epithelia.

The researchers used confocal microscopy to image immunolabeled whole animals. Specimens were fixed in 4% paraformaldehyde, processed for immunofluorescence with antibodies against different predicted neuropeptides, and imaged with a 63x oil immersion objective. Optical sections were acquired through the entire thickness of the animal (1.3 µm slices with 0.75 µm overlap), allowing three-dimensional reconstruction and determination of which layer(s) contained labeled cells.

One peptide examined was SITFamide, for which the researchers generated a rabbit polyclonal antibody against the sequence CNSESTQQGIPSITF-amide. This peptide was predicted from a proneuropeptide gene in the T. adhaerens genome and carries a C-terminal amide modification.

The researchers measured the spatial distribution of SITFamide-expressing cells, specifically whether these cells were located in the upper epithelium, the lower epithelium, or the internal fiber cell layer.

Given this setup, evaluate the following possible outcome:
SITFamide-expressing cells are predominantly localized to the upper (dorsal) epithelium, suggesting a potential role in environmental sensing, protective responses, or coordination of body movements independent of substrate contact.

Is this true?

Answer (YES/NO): YES